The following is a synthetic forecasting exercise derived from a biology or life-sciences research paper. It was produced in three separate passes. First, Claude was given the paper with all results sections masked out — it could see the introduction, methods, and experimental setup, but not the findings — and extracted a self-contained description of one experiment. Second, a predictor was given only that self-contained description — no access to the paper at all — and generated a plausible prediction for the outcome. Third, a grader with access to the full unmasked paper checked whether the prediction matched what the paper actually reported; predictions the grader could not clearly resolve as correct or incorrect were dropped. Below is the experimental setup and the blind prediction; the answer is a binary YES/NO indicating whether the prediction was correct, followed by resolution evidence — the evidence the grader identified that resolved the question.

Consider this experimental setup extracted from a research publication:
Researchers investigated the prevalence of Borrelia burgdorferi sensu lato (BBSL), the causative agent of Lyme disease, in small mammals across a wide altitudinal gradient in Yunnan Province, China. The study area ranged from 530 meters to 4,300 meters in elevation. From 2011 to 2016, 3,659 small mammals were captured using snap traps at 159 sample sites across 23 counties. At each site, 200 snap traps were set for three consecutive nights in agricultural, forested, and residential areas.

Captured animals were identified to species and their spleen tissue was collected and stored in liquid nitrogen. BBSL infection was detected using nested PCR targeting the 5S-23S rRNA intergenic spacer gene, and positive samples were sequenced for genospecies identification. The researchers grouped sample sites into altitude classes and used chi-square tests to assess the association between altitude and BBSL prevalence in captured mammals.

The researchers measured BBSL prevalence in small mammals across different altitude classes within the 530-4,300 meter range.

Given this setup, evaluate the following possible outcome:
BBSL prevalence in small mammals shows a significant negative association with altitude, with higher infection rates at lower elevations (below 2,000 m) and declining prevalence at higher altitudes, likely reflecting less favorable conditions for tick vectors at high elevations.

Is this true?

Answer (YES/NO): NO